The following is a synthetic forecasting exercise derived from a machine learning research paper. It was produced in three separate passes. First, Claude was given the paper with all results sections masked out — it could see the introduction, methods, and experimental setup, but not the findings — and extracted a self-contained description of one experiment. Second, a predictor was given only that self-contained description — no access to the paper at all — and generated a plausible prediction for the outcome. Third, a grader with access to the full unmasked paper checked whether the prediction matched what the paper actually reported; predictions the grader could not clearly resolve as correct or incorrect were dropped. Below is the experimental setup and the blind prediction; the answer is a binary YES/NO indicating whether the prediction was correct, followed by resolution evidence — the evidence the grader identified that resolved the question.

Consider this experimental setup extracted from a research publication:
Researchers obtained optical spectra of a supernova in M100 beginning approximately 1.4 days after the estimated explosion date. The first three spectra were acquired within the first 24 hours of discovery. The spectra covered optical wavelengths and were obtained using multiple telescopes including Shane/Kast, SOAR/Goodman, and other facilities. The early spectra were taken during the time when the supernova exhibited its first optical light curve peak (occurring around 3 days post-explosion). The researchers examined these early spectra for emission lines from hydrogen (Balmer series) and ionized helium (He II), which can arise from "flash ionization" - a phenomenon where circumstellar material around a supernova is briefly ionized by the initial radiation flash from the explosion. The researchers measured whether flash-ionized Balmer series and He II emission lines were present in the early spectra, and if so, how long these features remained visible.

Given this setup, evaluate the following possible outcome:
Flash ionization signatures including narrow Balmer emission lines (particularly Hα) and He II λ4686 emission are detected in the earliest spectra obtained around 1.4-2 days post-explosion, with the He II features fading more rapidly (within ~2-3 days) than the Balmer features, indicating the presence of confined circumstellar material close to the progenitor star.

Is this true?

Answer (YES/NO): NO